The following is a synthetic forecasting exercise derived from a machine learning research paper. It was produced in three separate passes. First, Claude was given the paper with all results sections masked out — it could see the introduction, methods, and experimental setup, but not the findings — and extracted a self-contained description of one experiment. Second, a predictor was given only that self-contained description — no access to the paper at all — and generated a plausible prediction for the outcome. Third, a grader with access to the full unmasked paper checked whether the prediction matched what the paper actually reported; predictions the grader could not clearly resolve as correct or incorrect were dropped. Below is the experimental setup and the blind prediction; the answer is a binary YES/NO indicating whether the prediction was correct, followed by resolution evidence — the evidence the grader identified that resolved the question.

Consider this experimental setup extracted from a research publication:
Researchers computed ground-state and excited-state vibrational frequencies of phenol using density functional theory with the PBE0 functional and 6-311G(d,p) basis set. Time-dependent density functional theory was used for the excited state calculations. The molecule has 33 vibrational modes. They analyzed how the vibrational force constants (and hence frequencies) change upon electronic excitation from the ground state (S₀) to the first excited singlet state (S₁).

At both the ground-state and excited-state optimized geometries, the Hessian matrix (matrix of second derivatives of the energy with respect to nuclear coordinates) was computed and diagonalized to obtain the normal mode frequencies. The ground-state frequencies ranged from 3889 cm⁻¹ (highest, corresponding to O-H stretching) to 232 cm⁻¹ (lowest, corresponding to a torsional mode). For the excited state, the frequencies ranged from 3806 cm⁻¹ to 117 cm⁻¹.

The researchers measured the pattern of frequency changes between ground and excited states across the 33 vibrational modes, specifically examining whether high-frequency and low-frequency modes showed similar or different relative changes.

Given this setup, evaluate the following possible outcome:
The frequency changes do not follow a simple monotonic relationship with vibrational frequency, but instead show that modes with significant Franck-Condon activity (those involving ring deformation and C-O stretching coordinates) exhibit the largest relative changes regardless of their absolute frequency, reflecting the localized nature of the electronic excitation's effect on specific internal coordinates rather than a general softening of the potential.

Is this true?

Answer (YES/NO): NO